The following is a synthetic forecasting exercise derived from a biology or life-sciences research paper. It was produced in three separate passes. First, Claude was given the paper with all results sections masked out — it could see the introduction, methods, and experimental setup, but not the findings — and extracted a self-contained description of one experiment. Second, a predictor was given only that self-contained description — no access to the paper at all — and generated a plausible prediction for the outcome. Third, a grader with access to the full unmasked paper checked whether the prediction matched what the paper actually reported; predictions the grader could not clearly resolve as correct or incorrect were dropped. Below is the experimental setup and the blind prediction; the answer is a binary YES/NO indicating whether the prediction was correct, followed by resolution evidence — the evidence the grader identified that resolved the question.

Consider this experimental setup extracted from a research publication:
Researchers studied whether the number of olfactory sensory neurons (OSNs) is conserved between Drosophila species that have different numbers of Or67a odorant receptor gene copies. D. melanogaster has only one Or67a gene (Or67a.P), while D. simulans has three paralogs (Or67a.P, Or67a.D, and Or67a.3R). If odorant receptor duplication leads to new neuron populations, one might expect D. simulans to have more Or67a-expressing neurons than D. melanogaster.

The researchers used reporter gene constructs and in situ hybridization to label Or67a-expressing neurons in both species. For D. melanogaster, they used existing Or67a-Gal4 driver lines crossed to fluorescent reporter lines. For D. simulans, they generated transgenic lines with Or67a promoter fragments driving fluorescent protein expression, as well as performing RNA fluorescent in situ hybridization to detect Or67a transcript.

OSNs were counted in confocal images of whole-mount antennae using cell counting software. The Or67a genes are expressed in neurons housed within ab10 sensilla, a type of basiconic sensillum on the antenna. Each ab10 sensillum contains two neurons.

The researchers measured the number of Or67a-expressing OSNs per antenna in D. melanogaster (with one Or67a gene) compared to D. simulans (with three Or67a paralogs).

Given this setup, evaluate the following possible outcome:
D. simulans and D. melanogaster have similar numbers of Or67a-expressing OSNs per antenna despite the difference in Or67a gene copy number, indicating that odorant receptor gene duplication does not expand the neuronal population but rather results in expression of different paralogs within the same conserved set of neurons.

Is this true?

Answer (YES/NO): YES